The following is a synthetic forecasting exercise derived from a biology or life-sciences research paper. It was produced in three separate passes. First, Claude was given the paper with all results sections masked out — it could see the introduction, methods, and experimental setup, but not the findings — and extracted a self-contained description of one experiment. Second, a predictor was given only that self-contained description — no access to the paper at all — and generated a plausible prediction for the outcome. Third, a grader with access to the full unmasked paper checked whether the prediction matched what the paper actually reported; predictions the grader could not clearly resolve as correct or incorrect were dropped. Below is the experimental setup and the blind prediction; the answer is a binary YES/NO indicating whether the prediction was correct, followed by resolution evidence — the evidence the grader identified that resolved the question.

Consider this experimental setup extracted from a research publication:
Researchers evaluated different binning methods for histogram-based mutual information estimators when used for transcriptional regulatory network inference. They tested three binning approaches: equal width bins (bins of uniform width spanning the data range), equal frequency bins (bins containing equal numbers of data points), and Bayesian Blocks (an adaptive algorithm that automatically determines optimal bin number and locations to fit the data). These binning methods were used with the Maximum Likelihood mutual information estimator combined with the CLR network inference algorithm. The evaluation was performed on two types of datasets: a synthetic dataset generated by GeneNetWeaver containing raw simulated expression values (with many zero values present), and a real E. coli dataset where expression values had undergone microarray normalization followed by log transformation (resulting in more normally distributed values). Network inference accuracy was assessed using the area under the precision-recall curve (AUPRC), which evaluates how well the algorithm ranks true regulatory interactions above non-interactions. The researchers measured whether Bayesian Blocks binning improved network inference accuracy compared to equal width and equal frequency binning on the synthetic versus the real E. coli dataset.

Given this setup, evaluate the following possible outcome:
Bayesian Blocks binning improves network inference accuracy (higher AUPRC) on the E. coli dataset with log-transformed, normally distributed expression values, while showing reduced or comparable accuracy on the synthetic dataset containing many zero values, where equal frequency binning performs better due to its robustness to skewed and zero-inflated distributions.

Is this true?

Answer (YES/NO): NO